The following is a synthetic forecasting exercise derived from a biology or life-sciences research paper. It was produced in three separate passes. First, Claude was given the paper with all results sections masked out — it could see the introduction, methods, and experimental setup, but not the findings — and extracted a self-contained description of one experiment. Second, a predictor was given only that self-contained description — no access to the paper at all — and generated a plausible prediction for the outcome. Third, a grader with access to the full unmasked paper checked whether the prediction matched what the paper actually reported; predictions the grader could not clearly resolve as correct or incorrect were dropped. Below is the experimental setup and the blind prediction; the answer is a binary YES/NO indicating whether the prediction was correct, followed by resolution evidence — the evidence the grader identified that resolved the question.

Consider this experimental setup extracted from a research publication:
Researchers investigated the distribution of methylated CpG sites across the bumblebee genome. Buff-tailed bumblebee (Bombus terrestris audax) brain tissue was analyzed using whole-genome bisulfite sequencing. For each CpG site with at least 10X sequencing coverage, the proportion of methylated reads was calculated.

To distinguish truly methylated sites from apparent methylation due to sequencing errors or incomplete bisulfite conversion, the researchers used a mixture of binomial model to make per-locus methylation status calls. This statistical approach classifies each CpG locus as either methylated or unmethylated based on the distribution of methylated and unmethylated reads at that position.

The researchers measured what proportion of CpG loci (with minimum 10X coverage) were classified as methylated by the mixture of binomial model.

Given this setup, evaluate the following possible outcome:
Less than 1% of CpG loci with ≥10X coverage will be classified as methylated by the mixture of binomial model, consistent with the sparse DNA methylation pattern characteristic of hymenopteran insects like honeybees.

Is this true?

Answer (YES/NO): YES